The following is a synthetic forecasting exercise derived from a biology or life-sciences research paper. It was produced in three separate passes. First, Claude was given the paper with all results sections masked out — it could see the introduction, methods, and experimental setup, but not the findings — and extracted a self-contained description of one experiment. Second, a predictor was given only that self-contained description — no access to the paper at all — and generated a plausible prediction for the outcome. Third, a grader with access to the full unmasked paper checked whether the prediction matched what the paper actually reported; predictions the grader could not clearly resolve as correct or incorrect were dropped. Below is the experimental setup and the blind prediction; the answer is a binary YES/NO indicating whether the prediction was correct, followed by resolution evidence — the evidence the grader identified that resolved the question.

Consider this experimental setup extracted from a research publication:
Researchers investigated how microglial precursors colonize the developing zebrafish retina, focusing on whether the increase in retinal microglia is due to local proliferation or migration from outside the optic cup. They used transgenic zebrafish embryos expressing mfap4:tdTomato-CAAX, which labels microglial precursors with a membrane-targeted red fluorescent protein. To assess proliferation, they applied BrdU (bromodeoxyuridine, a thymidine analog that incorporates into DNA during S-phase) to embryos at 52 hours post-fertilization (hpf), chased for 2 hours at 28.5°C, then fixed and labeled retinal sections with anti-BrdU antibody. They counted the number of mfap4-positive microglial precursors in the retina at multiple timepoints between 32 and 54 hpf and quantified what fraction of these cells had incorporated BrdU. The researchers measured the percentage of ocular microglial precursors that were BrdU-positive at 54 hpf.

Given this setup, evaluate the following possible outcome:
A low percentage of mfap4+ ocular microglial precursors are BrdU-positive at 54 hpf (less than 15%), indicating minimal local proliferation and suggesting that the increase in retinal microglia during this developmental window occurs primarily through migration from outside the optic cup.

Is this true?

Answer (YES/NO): NO